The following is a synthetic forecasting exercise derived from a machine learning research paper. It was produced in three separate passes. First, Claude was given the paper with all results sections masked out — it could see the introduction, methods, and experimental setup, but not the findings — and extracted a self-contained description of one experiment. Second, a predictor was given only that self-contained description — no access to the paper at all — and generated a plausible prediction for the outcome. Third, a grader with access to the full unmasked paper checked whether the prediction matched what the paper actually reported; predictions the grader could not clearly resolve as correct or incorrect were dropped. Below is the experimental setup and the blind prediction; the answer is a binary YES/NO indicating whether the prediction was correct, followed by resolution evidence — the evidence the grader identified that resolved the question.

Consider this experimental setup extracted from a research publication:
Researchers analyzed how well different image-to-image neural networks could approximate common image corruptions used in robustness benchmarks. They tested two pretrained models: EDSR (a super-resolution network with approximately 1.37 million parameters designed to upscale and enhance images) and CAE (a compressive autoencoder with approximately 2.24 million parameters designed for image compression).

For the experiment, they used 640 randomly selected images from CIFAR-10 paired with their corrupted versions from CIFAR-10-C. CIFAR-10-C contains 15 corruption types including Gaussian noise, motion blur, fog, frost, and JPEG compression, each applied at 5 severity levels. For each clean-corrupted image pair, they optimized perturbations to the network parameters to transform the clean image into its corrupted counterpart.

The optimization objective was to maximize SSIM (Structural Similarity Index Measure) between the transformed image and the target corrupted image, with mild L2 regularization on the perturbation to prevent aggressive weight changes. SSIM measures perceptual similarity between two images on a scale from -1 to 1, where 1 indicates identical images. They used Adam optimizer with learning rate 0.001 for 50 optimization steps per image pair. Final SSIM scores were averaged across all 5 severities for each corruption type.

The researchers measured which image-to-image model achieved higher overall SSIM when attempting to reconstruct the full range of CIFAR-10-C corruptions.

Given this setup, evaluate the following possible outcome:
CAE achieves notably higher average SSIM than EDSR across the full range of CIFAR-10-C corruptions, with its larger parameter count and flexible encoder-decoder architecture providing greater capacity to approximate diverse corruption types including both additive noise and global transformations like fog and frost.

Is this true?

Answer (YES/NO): NO